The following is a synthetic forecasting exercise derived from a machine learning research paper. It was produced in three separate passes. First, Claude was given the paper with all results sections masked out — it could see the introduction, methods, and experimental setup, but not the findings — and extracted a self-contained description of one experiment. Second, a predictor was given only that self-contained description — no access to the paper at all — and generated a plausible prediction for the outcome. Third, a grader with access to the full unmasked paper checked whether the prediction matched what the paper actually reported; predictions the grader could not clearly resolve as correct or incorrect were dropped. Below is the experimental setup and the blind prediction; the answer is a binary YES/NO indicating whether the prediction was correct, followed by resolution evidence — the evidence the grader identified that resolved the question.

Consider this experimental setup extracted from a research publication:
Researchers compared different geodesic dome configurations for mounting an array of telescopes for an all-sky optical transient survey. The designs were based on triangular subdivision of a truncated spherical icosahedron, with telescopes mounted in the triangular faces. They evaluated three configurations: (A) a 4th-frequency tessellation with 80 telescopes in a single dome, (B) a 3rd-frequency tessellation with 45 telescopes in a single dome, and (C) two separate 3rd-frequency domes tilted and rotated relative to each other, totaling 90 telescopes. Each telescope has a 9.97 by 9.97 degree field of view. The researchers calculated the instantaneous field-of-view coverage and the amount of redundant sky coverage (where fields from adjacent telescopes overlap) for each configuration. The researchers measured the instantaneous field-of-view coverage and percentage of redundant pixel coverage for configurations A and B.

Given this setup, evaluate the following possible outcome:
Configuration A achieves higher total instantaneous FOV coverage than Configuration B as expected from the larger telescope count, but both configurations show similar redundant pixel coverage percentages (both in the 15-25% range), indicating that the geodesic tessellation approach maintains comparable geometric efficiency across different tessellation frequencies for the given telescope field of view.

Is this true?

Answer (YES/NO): NO